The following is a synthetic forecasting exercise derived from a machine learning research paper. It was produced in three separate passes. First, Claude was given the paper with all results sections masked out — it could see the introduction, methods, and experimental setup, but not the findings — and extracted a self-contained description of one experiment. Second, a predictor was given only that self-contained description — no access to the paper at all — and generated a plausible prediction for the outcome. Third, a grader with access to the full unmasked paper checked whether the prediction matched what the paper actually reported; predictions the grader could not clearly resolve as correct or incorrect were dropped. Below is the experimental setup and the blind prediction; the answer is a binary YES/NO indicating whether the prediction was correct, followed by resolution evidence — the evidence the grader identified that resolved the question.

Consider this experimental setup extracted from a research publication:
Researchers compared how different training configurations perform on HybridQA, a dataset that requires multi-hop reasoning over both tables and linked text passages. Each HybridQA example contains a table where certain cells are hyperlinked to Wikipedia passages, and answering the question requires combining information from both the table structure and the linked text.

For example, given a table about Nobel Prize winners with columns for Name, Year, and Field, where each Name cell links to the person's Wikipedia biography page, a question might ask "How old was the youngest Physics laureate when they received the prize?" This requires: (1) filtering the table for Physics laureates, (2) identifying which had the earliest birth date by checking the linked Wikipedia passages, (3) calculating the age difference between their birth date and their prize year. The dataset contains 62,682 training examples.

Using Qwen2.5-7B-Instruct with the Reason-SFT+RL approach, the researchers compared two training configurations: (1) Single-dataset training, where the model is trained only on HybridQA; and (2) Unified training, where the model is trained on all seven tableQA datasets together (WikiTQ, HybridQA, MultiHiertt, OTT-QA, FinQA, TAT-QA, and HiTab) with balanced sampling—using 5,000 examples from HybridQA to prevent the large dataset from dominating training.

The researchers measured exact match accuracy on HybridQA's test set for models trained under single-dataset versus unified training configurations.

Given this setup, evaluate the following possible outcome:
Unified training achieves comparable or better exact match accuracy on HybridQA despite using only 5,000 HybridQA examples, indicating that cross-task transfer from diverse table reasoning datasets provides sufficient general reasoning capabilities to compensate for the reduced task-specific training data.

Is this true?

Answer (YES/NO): NO